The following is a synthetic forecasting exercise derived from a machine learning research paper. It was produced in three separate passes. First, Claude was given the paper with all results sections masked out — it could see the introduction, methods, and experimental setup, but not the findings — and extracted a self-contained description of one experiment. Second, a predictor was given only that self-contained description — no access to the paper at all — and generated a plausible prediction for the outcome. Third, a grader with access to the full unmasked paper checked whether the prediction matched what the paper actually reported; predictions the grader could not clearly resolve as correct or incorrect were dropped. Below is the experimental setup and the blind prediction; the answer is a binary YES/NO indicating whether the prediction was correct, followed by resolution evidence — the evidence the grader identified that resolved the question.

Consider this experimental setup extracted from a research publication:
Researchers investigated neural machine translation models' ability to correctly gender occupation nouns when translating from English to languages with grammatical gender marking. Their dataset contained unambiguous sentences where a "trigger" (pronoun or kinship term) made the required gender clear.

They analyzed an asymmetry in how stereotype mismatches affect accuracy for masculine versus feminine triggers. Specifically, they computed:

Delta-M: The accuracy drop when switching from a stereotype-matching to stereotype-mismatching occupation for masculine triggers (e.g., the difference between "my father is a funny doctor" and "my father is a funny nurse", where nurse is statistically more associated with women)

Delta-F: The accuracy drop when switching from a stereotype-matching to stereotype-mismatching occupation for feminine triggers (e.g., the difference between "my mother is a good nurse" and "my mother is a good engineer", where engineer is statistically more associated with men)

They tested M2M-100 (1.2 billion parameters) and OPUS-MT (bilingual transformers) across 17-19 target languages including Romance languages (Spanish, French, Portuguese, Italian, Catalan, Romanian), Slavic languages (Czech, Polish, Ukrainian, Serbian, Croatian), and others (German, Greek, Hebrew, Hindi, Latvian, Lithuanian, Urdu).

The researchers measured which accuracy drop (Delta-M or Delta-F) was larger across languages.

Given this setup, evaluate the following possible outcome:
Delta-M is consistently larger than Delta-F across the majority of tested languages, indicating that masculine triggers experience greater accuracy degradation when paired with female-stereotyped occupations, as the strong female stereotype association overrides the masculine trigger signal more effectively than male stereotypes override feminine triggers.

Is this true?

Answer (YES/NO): NO